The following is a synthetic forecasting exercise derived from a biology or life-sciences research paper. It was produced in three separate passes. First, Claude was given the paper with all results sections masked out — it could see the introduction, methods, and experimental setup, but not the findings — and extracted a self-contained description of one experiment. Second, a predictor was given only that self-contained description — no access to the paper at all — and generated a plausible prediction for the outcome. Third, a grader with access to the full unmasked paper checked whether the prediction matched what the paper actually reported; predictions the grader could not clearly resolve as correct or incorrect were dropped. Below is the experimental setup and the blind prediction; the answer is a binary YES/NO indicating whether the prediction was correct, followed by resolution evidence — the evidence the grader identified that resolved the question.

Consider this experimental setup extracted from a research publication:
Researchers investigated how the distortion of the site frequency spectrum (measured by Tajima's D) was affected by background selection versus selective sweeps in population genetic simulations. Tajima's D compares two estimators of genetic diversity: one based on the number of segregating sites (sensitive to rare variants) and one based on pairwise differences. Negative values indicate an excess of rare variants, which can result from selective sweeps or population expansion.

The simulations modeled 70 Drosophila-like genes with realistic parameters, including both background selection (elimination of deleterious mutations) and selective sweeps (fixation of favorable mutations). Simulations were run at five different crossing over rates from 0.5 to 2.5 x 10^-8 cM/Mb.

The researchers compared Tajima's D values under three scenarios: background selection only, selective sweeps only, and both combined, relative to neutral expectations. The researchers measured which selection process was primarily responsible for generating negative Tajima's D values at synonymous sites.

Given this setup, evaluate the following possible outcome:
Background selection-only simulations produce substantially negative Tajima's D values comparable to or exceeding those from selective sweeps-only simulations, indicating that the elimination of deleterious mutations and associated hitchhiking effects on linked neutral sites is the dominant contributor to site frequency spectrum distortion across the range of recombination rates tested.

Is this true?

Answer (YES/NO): NO